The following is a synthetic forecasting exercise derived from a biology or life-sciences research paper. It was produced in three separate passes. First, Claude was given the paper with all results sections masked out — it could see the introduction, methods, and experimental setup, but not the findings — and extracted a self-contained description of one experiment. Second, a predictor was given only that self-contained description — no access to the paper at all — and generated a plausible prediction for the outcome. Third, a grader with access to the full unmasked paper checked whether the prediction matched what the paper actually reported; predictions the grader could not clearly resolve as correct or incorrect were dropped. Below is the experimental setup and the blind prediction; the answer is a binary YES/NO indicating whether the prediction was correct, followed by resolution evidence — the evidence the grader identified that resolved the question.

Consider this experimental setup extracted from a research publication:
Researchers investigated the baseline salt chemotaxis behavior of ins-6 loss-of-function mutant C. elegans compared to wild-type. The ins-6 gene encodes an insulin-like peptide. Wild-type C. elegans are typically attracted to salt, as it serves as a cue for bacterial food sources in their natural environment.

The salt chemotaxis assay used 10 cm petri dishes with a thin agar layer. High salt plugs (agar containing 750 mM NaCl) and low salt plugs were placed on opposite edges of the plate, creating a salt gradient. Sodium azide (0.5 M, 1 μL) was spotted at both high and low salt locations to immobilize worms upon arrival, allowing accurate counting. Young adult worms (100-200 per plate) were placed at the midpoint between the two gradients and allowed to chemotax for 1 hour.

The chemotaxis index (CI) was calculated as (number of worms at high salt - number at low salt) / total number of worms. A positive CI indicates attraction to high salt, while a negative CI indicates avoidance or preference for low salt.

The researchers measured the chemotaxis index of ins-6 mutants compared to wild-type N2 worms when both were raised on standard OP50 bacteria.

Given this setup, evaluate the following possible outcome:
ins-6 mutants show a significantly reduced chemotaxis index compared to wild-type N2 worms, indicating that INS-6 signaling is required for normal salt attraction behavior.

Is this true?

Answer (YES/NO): YES